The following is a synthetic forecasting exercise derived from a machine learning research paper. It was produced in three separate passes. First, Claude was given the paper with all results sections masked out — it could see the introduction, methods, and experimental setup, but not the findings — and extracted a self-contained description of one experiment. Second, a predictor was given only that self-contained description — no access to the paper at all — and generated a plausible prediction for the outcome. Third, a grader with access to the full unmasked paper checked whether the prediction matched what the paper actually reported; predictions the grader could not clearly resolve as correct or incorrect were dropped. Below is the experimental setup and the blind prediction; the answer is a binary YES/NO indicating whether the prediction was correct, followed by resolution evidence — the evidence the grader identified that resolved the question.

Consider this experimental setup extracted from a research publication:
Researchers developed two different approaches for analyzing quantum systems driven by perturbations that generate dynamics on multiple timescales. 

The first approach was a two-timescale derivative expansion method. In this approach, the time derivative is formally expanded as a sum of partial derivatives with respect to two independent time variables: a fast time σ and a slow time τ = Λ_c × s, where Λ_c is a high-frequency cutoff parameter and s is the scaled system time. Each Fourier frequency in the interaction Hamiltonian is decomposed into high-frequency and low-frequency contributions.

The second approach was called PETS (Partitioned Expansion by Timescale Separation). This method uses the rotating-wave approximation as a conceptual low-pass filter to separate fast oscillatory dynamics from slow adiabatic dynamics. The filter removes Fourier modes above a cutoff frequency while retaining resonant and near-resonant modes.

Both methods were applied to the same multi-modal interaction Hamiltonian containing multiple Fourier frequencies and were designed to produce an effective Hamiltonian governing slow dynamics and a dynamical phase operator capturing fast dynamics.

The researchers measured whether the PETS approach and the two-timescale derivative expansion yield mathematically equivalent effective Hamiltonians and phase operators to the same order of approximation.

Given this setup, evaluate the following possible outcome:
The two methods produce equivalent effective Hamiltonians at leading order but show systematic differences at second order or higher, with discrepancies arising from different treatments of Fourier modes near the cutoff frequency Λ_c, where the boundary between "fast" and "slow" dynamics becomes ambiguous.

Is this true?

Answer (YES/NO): NO